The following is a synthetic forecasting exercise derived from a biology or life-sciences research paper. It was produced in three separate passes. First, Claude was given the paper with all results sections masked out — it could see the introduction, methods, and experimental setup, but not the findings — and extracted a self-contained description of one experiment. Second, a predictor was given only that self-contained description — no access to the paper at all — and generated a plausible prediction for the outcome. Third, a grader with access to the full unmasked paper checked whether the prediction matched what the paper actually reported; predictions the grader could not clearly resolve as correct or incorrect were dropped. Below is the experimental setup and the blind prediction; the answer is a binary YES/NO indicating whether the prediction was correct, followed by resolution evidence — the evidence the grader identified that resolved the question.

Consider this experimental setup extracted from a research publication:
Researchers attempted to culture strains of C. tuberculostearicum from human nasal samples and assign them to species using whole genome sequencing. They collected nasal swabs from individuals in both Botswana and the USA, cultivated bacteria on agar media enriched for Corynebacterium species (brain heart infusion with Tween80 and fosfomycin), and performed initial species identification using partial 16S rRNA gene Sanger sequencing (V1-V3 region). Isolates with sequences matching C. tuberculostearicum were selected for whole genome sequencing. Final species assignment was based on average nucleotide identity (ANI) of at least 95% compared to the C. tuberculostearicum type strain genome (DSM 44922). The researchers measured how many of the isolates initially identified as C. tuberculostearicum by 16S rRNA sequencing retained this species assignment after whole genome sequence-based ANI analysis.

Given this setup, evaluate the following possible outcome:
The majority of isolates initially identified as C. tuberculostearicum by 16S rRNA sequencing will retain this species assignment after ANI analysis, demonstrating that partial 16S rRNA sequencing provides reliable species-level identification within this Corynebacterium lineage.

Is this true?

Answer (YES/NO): NO